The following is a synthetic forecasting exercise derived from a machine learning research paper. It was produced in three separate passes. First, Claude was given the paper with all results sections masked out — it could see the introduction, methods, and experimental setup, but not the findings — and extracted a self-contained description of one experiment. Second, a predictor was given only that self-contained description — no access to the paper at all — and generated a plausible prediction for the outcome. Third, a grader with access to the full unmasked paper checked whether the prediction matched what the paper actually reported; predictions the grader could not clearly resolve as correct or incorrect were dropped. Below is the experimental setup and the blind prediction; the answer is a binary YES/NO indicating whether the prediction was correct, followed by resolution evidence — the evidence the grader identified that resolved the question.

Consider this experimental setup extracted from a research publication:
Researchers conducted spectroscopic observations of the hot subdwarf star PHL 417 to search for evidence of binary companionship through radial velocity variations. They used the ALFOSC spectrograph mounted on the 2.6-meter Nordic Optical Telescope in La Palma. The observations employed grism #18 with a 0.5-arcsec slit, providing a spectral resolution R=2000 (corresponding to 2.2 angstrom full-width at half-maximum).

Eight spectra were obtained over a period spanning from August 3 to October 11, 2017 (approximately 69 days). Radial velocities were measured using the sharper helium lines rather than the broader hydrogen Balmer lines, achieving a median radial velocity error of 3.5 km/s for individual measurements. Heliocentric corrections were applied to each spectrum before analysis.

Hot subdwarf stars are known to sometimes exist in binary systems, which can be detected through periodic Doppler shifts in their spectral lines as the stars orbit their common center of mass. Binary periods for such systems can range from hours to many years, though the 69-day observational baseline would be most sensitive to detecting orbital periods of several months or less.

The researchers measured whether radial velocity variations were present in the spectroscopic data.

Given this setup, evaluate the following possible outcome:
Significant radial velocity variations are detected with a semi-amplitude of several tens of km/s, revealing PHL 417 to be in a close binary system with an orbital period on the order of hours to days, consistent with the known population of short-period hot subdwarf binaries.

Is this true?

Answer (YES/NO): NO